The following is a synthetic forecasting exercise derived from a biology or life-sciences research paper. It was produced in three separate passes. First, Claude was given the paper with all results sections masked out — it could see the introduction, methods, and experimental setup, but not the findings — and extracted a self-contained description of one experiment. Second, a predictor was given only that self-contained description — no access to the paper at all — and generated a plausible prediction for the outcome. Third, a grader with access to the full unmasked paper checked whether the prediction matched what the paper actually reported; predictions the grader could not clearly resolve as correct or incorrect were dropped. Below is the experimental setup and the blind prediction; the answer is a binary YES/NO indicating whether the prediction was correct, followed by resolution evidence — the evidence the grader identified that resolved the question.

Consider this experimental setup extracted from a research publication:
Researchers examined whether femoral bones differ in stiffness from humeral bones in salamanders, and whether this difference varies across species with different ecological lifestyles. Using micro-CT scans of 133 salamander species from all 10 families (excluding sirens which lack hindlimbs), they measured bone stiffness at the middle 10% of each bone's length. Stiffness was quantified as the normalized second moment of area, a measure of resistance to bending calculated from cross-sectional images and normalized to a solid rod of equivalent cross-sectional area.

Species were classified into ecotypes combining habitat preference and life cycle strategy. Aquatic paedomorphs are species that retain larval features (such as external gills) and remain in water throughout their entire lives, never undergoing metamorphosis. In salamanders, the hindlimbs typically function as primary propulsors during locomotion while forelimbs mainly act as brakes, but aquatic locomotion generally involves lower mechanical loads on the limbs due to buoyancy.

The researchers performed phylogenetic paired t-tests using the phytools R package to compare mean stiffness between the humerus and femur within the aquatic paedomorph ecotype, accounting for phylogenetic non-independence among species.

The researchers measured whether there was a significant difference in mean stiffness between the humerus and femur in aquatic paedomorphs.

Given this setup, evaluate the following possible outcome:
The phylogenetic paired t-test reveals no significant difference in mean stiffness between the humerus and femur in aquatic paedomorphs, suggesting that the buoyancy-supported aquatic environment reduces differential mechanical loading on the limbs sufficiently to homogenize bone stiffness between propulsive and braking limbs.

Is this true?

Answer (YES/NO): YES